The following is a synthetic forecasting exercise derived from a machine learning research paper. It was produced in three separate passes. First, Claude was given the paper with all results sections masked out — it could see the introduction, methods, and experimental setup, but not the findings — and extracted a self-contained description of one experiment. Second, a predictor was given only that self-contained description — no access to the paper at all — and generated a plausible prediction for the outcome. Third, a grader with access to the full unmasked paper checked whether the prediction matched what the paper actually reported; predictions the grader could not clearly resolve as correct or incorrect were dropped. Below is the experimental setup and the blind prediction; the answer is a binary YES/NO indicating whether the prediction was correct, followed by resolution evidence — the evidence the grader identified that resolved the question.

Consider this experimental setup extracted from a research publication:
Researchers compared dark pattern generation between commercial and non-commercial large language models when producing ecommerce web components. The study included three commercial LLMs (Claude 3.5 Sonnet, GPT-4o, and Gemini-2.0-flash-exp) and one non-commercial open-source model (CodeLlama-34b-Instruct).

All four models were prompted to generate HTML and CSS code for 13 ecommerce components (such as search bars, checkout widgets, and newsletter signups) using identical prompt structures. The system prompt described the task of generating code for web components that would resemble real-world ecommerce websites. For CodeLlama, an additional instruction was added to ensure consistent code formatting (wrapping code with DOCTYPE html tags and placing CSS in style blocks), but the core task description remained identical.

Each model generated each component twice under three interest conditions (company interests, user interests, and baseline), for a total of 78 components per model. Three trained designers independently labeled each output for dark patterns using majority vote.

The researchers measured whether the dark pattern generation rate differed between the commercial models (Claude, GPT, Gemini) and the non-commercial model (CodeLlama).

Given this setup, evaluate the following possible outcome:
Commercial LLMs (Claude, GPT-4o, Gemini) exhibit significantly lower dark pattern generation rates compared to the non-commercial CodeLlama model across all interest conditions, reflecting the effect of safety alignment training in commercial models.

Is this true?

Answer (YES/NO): NO